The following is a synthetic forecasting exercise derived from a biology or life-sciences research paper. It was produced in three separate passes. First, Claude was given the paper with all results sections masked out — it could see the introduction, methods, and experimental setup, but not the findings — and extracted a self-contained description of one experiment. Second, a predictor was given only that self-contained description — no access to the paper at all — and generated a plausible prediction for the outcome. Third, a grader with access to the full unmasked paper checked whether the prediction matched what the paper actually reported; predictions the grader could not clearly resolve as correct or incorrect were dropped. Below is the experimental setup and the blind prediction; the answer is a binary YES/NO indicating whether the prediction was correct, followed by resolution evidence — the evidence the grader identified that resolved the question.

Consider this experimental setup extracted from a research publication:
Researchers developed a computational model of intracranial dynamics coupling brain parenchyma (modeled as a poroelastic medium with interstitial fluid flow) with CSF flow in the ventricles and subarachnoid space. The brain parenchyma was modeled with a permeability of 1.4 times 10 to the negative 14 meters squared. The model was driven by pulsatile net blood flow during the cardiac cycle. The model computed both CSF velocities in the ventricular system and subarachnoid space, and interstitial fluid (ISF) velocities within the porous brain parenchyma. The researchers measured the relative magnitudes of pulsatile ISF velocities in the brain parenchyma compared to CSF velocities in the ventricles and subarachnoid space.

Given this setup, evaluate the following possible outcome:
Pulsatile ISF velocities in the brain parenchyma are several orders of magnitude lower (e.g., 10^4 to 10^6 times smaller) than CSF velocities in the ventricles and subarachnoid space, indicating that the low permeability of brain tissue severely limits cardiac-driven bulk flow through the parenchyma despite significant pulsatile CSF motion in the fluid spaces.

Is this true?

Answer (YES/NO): NO